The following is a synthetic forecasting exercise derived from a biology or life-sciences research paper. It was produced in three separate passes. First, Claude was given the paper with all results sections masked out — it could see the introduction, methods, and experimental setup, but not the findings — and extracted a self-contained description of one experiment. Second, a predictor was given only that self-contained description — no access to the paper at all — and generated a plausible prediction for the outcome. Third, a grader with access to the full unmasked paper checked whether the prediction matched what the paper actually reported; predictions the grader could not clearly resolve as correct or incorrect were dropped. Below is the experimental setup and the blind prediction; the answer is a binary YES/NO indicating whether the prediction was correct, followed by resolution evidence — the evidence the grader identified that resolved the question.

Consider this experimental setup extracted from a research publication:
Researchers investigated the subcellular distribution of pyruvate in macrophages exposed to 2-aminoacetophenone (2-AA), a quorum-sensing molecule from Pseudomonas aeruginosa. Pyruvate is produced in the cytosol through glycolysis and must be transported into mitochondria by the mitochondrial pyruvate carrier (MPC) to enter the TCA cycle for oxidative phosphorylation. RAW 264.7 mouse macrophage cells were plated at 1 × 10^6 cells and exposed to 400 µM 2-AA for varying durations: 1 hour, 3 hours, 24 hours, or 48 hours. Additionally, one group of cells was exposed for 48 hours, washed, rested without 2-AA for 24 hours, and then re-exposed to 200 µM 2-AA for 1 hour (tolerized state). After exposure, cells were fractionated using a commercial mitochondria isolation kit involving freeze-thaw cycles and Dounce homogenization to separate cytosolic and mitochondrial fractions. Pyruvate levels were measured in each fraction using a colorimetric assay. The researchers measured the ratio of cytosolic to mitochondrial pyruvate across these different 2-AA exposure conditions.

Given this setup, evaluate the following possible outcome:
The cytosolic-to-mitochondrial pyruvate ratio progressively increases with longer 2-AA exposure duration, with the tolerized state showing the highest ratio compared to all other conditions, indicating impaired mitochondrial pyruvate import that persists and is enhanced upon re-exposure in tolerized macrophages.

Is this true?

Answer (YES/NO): NO